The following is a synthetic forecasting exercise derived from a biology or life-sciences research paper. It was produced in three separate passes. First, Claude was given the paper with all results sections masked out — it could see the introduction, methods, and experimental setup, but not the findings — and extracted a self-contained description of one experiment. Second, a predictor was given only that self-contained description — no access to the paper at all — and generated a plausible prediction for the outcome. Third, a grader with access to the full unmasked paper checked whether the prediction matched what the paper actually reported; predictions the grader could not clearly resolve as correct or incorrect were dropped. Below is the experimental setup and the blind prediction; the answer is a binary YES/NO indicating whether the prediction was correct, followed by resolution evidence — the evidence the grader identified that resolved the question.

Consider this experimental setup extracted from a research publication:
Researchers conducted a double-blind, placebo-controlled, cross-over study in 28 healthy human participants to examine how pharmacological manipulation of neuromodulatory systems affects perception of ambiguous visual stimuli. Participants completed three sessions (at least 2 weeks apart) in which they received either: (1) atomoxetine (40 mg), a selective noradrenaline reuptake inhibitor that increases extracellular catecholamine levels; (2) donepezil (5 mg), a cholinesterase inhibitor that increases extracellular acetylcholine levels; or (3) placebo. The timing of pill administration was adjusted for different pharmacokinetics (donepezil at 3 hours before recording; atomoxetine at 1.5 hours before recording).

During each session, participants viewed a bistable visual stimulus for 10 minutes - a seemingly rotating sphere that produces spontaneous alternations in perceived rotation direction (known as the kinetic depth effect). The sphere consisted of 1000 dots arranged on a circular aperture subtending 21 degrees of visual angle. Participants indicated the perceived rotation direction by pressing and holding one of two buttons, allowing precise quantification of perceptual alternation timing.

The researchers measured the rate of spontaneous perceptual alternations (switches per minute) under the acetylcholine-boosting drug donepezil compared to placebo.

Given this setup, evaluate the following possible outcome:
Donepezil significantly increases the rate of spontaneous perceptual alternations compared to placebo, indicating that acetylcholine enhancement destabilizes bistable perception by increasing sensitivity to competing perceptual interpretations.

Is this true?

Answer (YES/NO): NO